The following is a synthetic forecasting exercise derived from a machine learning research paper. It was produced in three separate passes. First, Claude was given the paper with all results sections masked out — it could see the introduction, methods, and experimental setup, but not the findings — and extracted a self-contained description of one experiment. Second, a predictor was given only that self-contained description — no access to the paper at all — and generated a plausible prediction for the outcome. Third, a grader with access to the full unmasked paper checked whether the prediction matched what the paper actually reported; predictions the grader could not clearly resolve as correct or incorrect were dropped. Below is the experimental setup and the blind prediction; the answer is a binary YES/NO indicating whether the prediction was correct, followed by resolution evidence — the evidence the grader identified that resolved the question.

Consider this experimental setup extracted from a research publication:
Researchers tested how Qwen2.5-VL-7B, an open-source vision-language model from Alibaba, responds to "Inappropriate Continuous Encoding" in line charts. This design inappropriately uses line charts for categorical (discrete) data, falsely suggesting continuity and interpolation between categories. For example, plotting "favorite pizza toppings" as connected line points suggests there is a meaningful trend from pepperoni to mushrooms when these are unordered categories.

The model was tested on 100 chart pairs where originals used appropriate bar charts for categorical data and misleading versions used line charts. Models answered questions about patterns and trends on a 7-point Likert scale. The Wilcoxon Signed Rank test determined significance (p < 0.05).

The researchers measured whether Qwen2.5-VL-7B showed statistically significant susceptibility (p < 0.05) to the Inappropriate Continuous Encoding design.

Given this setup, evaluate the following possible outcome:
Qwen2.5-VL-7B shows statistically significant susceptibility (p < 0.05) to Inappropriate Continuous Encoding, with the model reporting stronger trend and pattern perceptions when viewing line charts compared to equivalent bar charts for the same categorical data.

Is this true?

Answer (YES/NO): YES